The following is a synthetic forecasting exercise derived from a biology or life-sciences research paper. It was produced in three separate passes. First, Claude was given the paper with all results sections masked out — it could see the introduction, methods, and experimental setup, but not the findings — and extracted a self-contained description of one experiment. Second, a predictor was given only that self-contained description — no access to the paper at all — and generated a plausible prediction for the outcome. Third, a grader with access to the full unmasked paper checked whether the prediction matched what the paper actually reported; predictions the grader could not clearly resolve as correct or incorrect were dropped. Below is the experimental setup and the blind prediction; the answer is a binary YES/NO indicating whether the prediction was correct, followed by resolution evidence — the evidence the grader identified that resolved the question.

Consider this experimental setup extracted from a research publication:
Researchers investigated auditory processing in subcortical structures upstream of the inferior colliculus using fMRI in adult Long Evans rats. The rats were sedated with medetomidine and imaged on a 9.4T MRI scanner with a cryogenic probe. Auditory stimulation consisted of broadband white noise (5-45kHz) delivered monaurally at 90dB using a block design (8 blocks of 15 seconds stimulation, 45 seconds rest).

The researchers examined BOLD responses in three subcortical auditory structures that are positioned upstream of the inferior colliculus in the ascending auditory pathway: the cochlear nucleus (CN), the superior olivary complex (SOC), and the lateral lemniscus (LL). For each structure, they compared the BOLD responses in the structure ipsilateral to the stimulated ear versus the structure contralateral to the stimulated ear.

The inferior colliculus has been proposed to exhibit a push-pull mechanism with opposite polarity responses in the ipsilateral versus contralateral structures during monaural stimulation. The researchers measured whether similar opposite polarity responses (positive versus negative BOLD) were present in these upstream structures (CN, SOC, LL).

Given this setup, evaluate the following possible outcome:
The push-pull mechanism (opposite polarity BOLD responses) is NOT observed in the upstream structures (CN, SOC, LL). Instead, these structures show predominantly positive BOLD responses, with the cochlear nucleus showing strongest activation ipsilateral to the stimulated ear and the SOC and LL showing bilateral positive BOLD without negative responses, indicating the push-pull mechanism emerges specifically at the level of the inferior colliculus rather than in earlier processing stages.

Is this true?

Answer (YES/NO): NO